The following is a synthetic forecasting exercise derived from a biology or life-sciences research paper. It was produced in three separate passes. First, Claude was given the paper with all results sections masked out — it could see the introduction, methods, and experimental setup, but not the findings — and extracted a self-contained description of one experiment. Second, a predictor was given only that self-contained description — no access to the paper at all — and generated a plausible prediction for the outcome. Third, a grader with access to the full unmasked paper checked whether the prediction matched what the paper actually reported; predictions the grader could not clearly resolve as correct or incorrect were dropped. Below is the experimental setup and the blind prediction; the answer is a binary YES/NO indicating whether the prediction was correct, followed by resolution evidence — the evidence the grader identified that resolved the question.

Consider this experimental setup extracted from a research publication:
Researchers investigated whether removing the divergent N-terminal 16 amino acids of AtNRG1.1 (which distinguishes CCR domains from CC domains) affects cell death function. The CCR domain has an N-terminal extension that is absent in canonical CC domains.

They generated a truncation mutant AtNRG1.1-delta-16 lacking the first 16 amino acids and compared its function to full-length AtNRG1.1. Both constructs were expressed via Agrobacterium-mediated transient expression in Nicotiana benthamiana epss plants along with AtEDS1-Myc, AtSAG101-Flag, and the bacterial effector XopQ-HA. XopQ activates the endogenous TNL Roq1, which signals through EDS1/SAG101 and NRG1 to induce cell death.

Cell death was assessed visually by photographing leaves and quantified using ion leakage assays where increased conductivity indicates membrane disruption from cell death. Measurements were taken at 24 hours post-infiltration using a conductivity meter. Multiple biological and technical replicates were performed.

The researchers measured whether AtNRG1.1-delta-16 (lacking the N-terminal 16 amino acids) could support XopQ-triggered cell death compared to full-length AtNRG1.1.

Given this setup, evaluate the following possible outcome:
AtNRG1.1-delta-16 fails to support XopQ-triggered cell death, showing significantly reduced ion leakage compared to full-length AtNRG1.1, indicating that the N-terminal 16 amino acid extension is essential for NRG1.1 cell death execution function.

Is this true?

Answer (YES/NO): YES